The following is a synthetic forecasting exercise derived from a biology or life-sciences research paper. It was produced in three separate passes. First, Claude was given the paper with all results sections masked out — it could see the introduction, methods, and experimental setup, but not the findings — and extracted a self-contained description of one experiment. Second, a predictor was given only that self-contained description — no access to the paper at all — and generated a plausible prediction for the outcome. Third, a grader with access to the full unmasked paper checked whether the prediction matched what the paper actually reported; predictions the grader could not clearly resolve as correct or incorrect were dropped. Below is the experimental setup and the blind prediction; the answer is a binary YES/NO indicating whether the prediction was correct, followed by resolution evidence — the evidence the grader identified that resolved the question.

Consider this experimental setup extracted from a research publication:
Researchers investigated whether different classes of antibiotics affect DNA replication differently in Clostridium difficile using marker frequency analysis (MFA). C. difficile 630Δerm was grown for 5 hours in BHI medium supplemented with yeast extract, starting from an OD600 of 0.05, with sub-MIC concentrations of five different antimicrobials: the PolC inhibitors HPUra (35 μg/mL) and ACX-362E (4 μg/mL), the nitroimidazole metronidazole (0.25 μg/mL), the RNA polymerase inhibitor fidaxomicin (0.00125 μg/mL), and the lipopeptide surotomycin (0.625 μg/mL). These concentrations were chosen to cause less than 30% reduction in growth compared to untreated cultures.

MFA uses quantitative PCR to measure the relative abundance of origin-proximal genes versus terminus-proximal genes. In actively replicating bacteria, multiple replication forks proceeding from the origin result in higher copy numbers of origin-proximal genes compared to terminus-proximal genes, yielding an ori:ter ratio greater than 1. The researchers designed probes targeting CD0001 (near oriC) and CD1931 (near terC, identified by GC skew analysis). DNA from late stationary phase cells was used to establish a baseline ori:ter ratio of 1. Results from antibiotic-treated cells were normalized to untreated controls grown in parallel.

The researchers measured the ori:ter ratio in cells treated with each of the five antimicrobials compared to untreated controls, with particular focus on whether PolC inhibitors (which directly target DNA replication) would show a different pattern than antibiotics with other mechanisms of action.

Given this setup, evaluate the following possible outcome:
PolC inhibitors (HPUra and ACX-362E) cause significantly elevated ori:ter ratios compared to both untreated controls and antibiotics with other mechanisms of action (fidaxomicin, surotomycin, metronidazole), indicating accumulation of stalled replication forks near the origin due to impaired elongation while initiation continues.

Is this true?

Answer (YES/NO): YES